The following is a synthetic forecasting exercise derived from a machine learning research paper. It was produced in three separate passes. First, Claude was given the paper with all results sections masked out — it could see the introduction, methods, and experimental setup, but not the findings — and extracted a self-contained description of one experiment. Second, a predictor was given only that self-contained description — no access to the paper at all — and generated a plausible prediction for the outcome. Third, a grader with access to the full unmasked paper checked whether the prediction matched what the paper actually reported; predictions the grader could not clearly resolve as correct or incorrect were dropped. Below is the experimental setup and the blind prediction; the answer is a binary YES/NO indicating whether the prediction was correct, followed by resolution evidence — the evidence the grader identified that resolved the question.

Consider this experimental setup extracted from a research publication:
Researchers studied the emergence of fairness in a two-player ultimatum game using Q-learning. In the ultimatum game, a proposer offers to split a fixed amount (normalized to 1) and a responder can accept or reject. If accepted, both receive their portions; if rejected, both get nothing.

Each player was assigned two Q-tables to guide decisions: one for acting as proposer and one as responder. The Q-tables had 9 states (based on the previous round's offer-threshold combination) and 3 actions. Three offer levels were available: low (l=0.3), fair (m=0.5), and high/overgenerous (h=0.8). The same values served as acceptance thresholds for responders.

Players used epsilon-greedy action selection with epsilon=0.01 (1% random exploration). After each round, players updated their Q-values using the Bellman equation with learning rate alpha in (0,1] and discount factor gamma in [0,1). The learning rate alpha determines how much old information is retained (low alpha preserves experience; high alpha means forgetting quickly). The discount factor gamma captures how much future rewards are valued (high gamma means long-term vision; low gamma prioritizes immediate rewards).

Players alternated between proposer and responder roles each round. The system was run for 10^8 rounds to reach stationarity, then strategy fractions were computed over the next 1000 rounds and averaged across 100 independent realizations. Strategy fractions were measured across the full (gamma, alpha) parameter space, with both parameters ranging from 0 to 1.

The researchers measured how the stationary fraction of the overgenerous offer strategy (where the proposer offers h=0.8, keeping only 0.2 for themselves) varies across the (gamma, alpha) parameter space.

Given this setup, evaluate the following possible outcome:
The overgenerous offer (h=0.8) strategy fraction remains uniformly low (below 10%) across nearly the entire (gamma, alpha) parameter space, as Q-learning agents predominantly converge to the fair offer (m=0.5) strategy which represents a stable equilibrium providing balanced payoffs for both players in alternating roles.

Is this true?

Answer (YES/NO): NO